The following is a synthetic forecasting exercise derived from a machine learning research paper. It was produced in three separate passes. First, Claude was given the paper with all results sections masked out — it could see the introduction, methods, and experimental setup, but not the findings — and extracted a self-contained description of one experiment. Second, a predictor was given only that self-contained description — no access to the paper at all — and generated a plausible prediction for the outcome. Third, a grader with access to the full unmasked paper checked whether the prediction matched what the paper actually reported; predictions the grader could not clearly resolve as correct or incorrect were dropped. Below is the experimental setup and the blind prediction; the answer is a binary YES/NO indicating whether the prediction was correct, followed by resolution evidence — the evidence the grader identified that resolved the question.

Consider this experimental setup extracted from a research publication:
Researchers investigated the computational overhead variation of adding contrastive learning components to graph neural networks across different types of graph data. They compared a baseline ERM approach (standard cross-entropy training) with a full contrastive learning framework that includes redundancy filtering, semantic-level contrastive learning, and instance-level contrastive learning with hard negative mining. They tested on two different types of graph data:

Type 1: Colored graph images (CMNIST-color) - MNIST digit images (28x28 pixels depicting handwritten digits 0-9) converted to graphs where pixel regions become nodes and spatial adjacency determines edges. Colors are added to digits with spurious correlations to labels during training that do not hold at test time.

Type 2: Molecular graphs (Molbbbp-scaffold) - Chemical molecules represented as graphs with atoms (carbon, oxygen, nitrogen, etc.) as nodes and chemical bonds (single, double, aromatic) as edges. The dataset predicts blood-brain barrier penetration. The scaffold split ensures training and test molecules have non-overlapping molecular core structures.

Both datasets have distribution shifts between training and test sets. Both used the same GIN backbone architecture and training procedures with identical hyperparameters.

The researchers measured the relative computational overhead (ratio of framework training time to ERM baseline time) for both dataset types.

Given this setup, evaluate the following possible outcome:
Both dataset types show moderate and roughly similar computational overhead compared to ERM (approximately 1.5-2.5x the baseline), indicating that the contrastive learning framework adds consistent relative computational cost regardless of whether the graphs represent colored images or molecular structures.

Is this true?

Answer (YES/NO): NO